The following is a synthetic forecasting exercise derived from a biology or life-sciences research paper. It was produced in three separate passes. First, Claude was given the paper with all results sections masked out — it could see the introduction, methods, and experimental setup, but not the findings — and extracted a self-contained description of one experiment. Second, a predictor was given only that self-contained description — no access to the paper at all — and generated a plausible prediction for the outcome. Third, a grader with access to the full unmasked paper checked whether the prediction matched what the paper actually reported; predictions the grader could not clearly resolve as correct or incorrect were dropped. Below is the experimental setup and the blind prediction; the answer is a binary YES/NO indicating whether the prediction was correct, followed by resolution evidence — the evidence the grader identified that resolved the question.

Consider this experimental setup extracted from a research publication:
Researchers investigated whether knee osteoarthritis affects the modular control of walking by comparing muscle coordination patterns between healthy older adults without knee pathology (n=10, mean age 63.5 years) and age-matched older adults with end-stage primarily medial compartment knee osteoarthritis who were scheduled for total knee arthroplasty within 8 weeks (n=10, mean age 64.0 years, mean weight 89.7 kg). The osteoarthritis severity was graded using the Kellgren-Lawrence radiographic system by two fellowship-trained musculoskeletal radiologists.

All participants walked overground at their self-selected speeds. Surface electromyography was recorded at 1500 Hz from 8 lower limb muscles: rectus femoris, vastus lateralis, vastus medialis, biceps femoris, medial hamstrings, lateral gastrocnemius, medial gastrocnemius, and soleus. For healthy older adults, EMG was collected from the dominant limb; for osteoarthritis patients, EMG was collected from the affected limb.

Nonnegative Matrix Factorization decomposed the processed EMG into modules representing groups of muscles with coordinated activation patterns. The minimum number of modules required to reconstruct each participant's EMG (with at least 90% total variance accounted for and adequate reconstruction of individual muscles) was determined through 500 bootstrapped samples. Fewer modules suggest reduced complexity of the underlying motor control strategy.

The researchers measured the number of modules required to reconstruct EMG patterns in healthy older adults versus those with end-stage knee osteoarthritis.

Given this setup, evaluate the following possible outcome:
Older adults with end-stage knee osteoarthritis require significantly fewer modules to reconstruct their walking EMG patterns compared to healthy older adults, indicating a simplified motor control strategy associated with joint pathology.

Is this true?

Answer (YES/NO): NO